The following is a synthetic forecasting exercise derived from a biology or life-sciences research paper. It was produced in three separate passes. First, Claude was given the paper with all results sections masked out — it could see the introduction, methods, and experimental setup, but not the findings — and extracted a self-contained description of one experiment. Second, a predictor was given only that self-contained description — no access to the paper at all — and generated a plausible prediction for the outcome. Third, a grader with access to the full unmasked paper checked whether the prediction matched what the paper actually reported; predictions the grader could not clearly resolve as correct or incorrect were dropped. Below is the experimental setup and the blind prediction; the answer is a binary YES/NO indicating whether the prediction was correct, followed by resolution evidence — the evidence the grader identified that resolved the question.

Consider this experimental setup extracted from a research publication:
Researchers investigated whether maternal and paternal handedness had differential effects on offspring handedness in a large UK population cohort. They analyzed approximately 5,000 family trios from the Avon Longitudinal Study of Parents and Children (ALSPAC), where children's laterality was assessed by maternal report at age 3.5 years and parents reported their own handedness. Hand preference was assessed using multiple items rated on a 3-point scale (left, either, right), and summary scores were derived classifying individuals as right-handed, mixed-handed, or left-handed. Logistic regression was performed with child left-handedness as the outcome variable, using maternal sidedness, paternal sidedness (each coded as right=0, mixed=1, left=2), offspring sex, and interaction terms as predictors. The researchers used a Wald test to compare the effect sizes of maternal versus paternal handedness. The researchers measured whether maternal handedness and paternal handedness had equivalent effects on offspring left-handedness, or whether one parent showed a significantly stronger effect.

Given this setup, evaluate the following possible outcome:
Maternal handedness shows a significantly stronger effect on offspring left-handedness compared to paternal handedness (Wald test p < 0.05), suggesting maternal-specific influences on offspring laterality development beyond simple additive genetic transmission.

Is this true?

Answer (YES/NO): NO